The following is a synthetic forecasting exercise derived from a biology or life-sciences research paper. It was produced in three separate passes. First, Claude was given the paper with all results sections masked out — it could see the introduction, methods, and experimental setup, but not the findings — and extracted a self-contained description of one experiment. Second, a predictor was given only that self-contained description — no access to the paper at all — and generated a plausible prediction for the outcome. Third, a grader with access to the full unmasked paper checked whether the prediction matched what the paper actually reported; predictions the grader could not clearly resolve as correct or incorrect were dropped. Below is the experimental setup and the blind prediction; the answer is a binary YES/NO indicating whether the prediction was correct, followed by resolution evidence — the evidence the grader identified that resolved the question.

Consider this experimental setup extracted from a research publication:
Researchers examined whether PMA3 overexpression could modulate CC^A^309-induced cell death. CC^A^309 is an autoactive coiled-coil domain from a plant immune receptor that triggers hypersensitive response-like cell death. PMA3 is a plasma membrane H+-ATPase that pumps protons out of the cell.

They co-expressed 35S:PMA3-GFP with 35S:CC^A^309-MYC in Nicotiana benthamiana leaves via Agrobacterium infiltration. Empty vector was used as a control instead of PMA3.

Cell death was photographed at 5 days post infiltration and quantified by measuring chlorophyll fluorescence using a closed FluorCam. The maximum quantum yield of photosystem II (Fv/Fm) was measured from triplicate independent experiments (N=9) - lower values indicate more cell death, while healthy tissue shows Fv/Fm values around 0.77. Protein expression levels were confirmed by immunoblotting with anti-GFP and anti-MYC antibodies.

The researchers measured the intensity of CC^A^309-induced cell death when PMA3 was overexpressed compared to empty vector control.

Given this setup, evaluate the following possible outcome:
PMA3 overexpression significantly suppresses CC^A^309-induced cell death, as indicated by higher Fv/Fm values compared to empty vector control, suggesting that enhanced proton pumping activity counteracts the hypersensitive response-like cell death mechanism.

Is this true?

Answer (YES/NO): YES